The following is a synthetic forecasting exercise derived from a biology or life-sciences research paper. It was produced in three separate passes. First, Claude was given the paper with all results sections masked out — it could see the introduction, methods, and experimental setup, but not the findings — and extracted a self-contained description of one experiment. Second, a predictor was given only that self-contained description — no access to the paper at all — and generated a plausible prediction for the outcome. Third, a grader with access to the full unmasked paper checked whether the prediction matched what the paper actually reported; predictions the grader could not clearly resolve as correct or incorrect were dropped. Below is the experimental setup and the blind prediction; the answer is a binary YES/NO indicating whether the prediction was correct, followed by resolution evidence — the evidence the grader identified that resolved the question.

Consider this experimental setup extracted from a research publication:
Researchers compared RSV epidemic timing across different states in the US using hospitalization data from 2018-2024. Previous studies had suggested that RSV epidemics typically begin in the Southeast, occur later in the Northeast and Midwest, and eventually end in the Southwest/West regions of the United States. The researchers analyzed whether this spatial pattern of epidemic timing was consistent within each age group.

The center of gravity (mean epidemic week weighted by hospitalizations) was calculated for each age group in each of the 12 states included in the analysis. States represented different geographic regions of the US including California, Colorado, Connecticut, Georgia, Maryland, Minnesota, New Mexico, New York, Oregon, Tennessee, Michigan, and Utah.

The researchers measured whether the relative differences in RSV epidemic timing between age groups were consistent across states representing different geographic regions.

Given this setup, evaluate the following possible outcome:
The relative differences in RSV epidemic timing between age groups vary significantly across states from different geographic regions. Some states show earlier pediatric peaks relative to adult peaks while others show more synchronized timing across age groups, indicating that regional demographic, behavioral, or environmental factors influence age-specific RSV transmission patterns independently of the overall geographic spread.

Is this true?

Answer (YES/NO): NO